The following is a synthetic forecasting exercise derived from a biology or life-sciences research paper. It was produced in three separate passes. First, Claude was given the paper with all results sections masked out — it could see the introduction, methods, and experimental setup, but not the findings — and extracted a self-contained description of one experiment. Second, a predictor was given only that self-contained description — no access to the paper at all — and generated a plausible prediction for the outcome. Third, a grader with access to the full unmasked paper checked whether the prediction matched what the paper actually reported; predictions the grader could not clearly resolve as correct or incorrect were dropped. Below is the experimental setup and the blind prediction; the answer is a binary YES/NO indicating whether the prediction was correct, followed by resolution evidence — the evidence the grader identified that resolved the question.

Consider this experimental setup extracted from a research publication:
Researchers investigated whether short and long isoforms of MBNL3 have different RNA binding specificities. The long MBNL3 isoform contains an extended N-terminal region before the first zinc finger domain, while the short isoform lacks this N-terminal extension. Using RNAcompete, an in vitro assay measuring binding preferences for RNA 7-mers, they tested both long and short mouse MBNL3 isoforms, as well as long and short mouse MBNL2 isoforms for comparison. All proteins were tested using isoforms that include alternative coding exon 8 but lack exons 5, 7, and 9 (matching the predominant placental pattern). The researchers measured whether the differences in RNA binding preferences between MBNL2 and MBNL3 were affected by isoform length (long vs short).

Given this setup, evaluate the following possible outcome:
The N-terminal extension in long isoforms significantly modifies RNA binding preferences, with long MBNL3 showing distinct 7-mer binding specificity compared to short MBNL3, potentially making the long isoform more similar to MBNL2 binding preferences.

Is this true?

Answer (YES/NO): NO